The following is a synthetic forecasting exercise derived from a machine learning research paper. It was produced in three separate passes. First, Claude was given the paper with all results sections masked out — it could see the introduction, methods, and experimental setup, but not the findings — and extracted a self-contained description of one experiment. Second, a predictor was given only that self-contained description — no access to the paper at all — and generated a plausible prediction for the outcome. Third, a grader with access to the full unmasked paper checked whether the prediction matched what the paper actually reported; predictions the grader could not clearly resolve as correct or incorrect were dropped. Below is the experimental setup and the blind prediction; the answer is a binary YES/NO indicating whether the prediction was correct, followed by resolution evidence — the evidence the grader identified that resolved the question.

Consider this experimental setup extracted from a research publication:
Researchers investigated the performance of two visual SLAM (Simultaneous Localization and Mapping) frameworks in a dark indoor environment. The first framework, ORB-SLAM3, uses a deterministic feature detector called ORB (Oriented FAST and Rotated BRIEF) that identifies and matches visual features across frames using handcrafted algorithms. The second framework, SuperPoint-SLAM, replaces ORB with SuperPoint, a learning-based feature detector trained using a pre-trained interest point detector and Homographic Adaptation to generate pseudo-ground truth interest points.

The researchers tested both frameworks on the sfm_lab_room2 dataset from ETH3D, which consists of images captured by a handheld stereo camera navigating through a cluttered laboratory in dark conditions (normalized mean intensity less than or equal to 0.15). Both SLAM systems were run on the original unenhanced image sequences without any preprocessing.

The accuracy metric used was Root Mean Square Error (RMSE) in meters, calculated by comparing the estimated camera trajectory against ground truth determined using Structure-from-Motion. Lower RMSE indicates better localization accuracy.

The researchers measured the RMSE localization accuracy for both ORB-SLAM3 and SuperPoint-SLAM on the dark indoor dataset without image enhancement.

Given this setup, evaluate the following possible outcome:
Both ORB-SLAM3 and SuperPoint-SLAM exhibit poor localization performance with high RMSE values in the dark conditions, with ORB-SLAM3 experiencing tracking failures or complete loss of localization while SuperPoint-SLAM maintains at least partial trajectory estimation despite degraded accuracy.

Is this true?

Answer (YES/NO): NO